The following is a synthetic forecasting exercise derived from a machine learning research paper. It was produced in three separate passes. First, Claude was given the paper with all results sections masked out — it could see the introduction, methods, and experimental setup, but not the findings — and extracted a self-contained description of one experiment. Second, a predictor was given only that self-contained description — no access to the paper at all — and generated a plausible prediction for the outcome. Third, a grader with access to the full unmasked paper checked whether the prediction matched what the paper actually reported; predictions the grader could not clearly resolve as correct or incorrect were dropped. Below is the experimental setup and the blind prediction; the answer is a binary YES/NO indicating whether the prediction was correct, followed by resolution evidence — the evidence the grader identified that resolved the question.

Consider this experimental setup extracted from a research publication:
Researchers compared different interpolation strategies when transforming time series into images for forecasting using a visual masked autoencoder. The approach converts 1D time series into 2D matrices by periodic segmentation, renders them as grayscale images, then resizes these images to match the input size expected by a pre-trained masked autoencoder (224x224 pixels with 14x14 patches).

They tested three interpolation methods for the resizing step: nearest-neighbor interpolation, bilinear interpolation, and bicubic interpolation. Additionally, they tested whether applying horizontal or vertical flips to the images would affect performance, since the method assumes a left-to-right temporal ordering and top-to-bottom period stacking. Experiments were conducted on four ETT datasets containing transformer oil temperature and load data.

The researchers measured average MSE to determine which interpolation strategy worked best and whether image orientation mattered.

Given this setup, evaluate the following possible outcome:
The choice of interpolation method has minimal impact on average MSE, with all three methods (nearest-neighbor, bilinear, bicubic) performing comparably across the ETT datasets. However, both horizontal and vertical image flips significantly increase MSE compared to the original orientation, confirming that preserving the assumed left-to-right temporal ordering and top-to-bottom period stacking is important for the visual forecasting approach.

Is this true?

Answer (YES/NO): NO